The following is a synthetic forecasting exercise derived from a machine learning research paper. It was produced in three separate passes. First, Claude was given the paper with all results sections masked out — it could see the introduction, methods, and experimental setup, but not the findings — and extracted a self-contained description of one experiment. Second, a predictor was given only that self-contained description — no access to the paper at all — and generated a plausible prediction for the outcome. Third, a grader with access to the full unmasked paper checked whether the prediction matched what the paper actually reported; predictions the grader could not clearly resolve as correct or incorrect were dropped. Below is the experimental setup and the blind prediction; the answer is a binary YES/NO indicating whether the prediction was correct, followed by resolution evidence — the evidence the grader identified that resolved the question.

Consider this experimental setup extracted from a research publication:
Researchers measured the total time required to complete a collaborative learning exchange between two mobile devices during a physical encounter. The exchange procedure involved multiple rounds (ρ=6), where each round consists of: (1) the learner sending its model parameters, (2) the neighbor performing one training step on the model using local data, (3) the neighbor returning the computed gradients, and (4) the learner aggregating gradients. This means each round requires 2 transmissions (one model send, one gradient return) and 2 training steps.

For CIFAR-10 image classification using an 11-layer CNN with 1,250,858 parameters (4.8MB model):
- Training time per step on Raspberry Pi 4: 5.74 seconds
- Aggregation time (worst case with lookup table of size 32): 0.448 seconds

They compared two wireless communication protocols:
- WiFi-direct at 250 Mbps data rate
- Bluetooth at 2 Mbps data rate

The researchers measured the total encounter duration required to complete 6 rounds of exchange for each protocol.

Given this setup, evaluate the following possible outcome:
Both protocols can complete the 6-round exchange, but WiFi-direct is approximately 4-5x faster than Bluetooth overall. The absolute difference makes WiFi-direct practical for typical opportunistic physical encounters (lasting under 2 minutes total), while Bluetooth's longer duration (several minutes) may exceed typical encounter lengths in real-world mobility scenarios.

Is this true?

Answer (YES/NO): YES